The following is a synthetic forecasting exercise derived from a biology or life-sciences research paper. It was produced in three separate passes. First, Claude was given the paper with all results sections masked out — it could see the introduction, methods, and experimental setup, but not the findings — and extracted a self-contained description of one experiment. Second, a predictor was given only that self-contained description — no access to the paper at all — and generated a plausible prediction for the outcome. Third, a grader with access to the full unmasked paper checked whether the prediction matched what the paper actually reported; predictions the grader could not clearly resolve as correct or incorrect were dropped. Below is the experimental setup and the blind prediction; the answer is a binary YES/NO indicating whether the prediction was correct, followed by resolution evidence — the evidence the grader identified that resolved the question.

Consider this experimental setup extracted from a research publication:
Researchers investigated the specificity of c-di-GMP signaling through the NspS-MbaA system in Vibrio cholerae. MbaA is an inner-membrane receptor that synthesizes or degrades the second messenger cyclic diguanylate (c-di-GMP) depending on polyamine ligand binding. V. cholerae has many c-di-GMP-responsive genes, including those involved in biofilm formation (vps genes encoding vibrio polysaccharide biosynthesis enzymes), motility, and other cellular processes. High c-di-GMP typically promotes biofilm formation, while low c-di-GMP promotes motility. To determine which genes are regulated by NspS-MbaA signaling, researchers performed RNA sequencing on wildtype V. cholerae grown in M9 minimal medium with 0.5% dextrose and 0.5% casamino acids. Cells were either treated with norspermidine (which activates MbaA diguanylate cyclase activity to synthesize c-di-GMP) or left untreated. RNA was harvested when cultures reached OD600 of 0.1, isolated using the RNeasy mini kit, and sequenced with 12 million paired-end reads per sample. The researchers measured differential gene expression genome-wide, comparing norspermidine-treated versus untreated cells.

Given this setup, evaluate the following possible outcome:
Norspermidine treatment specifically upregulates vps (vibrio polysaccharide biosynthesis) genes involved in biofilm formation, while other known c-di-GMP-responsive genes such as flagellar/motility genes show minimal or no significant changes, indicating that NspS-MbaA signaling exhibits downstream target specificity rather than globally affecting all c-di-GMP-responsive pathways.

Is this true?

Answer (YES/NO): YES